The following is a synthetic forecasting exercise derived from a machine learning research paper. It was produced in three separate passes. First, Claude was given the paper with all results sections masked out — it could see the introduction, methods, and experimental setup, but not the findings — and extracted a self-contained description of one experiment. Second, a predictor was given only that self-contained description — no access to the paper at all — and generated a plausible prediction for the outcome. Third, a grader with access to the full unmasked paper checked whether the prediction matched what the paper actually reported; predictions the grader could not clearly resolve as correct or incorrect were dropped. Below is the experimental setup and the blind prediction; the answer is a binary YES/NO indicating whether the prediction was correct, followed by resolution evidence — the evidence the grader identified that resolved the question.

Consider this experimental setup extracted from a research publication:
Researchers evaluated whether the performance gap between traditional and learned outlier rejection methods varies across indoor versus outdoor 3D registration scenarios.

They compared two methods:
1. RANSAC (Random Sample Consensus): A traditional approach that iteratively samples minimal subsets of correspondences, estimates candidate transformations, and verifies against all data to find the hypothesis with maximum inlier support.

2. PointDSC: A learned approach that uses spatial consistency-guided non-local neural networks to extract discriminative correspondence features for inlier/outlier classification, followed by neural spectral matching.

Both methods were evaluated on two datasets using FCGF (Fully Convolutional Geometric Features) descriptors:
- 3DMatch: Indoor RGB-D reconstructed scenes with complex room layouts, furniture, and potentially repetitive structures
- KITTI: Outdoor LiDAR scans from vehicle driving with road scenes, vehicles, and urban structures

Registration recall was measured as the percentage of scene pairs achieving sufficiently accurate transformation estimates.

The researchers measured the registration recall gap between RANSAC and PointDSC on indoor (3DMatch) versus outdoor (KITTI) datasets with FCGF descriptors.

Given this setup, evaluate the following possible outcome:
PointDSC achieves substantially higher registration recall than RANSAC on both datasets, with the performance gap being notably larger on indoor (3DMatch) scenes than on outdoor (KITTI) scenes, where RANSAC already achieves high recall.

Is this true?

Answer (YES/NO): NO